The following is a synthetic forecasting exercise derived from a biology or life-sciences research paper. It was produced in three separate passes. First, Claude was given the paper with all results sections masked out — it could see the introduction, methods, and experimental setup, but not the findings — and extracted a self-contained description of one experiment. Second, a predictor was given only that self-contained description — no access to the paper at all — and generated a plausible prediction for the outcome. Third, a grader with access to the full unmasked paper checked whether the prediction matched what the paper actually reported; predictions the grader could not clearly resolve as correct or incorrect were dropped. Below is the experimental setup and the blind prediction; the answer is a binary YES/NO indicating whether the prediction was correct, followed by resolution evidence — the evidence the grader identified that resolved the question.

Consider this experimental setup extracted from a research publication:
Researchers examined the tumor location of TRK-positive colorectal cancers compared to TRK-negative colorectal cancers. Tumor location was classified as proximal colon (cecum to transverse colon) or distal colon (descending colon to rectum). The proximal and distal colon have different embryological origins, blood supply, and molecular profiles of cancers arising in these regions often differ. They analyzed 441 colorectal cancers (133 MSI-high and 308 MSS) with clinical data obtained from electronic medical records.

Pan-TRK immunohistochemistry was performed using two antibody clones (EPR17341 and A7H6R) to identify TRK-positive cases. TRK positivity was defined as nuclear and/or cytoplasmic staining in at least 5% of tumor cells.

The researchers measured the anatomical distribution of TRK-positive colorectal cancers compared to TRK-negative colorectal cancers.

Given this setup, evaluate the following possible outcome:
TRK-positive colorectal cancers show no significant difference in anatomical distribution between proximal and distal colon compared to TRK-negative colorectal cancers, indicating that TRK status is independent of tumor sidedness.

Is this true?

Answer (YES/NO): NO